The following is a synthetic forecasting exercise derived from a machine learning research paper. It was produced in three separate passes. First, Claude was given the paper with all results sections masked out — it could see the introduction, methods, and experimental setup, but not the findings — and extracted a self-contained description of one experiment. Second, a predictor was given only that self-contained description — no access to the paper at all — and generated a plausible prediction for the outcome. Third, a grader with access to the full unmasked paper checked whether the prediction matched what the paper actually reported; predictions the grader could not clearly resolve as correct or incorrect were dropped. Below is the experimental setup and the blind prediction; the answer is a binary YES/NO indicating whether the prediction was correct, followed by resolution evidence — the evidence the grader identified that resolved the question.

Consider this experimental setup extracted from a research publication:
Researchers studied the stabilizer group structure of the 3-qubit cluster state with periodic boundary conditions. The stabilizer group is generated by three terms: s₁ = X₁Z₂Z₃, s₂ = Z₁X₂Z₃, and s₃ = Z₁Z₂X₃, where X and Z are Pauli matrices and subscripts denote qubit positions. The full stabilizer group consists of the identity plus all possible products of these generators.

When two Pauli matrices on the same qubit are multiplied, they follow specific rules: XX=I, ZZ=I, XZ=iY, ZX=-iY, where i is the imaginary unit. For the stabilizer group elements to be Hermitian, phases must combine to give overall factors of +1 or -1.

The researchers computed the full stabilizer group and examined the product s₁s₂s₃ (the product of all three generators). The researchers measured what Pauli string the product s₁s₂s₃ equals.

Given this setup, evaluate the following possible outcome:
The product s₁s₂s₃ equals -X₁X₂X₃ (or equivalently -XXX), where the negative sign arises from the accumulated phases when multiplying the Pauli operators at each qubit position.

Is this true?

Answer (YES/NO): YES